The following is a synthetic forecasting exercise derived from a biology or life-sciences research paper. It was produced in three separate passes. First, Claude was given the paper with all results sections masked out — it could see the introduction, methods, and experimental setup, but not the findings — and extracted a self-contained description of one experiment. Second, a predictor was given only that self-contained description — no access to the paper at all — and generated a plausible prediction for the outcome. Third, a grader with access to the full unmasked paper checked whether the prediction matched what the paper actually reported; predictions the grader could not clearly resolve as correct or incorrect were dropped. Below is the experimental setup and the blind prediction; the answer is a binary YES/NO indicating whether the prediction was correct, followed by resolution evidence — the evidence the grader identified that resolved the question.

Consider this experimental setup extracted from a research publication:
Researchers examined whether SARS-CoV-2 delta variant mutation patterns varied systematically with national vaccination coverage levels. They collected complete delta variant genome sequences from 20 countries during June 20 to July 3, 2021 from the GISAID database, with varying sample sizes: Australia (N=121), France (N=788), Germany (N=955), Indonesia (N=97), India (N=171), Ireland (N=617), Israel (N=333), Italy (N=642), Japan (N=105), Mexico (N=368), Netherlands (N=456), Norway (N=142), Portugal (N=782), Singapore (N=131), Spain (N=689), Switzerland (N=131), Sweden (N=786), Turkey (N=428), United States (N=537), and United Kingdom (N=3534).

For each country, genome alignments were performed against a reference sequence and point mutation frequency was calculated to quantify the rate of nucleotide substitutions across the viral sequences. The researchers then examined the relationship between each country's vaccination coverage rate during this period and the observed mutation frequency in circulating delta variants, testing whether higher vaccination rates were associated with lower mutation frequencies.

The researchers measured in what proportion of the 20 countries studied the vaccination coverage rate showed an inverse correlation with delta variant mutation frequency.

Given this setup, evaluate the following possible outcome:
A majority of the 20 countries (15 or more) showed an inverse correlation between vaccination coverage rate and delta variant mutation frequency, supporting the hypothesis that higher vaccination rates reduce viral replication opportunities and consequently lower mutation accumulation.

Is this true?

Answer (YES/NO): YES